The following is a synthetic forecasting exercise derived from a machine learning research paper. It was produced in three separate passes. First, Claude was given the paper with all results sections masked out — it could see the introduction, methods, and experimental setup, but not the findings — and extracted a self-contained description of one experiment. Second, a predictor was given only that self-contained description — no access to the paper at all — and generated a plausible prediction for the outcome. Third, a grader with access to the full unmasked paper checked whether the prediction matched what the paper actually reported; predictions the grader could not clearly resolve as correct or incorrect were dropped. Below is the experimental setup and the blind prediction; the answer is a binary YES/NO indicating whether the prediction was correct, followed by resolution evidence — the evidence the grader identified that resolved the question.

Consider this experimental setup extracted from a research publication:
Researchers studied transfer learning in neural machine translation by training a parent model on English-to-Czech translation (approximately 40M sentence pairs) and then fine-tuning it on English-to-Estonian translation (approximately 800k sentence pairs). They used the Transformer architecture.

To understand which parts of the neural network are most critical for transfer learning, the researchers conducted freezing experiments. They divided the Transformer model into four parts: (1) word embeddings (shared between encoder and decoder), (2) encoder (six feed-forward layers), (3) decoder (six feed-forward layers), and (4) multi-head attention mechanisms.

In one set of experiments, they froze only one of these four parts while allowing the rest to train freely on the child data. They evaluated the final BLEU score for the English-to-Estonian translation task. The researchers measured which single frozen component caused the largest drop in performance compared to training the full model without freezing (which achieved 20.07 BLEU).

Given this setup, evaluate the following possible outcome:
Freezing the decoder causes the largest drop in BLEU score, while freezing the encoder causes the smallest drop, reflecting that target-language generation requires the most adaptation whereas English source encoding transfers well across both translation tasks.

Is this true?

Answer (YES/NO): NO